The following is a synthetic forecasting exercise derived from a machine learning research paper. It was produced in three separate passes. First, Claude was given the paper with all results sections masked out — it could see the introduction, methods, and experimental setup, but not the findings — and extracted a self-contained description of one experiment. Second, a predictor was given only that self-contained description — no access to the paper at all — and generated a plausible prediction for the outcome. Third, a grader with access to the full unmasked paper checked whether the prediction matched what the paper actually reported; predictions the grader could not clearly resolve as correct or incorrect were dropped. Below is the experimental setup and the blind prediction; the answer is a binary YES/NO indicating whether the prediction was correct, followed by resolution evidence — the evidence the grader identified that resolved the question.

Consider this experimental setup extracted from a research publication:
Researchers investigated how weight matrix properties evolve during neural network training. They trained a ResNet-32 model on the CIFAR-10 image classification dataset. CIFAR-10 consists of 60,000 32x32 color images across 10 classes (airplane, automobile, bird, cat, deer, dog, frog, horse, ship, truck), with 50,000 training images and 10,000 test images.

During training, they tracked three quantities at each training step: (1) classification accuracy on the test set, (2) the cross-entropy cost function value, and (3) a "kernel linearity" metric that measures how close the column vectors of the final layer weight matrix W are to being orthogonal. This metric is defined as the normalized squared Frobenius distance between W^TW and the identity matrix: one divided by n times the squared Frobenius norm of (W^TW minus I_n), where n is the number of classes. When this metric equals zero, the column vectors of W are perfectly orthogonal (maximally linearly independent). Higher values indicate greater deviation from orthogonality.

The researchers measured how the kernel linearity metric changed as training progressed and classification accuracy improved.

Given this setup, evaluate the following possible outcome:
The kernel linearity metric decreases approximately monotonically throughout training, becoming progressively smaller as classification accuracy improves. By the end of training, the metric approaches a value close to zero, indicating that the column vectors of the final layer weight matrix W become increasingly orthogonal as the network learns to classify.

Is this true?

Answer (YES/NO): YES